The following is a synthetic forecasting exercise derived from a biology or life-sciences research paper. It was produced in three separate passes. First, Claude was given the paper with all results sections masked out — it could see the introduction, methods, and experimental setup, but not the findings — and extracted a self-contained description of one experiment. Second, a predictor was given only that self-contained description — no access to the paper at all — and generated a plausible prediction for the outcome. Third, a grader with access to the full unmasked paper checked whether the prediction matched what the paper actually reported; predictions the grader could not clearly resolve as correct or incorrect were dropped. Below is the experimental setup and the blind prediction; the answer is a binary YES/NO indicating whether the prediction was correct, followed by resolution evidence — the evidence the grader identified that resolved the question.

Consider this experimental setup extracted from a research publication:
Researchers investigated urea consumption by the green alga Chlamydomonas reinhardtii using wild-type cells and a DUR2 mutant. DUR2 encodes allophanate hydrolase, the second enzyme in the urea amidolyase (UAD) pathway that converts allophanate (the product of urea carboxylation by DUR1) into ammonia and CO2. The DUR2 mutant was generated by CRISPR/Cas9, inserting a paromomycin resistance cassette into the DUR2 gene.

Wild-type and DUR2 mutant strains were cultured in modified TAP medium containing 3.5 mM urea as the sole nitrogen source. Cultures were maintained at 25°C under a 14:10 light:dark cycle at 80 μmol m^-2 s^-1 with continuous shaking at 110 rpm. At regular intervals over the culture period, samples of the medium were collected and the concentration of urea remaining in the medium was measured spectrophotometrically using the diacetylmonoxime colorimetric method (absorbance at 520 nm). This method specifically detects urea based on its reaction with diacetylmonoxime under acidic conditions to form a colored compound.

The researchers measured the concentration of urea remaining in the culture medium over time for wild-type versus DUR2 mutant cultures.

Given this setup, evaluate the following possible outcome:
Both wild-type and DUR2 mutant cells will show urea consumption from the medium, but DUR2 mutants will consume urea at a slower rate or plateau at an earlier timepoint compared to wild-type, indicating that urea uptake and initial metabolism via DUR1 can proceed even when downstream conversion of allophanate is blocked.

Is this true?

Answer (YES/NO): NO